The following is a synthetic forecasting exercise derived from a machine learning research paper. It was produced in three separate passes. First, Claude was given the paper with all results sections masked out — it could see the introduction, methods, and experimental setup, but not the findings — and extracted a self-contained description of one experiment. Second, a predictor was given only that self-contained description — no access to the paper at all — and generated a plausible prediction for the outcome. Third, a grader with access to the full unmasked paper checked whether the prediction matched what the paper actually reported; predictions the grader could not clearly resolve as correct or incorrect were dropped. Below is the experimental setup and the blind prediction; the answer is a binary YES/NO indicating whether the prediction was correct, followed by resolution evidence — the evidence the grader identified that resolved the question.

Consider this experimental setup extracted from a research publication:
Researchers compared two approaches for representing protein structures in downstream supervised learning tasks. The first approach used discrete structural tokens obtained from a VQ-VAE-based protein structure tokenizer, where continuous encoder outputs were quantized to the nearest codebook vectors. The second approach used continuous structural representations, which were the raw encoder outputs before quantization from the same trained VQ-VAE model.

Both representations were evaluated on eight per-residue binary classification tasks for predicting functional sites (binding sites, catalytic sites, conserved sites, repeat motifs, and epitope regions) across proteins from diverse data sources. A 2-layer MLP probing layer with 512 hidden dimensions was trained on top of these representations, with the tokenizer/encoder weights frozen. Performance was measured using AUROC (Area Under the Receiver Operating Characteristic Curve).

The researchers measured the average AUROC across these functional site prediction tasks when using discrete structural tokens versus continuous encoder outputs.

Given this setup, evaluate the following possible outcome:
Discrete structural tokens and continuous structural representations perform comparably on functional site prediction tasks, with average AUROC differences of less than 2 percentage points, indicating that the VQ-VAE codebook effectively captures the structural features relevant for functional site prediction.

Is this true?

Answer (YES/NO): YES